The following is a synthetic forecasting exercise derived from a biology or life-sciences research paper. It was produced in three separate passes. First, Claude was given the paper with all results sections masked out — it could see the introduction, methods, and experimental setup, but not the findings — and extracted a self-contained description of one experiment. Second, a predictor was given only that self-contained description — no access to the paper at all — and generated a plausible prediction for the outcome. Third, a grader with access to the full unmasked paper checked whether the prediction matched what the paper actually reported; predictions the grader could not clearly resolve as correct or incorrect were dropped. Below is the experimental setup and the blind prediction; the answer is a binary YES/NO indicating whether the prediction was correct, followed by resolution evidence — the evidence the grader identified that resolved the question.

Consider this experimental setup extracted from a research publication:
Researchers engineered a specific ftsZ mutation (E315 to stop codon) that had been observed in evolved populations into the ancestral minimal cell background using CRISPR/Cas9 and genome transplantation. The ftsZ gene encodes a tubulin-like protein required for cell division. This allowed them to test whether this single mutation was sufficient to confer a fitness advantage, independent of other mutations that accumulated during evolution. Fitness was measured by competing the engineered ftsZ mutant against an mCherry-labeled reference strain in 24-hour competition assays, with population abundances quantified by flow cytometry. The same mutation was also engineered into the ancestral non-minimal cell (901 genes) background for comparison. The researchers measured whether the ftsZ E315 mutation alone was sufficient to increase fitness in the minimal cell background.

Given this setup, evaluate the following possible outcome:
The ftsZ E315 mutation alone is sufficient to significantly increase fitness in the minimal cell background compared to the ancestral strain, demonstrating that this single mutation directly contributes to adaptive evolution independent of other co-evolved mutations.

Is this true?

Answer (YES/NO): YES